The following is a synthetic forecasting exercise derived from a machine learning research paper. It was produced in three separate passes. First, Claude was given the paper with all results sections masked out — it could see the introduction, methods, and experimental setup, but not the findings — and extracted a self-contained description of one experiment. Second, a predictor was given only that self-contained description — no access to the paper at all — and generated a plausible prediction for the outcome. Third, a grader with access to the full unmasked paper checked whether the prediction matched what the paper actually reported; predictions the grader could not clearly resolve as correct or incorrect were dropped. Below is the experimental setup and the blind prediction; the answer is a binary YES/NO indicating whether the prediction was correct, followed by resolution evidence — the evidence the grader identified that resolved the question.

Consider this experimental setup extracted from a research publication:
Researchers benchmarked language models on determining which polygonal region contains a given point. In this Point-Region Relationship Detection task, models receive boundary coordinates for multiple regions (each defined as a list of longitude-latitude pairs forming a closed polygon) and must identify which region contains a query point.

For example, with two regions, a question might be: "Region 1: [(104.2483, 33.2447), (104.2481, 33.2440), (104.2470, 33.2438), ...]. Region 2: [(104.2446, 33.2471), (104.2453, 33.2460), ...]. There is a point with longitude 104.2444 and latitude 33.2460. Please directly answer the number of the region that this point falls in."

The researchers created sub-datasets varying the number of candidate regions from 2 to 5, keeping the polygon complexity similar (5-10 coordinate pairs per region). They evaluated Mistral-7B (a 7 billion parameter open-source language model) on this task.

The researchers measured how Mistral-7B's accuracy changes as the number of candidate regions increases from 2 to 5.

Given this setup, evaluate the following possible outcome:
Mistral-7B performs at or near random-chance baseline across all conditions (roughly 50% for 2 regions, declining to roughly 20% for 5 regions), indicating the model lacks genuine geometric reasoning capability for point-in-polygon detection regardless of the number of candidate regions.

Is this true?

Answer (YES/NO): NO